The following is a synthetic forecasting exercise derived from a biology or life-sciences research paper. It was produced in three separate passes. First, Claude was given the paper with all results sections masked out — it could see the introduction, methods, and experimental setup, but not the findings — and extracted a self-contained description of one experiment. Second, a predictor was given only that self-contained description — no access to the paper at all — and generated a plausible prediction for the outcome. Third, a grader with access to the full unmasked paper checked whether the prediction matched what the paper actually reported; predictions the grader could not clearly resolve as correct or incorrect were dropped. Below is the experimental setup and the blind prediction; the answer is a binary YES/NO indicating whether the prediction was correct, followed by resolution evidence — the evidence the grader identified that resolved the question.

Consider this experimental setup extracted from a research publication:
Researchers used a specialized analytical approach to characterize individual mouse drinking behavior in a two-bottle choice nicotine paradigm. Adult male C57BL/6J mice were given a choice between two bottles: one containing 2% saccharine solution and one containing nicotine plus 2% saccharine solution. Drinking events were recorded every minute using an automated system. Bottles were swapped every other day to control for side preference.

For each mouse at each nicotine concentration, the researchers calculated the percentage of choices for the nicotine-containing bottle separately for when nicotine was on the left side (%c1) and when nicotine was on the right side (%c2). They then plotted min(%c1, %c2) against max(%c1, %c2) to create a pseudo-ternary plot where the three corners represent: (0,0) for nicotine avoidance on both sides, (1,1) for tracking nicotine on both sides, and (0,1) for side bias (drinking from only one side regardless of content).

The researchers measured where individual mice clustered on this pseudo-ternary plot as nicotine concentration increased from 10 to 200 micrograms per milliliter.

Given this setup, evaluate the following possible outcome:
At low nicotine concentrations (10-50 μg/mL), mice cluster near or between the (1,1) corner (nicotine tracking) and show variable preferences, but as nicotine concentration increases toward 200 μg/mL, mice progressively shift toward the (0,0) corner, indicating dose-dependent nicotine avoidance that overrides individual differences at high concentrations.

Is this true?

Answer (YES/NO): NO